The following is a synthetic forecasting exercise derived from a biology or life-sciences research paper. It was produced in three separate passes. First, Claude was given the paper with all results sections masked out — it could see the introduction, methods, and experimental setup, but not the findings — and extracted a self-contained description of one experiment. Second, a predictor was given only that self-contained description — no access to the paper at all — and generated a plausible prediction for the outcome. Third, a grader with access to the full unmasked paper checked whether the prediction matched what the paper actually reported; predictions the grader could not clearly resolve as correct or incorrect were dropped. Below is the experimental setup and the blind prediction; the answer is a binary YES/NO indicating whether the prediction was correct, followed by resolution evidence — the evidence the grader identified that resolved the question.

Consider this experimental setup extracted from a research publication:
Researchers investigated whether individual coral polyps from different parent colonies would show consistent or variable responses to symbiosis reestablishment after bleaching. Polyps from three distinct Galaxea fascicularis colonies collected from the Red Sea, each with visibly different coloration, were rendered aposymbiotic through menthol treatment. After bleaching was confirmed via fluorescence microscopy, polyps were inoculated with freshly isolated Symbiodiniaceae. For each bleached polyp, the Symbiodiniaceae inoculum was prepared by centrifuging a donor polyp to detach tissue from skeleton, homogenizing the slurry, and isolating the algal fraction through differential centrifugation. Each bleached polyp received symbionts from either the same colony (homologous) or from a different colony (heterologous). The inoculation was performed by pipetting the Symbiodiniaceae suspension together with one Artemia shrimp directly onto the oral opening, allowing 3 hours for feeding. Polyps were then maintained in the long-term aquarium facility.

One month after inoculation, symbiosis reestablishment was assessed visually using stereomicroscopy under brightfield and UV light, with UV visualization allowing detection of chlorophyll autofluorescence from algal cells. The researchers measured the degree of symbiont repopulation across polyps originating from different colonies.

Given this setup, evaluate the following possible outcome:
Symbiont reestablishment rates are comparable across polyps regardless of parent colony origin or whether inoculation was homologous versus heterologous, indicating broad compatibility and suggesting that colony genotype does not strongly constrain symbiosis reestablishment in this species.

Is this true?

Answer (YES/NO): NO